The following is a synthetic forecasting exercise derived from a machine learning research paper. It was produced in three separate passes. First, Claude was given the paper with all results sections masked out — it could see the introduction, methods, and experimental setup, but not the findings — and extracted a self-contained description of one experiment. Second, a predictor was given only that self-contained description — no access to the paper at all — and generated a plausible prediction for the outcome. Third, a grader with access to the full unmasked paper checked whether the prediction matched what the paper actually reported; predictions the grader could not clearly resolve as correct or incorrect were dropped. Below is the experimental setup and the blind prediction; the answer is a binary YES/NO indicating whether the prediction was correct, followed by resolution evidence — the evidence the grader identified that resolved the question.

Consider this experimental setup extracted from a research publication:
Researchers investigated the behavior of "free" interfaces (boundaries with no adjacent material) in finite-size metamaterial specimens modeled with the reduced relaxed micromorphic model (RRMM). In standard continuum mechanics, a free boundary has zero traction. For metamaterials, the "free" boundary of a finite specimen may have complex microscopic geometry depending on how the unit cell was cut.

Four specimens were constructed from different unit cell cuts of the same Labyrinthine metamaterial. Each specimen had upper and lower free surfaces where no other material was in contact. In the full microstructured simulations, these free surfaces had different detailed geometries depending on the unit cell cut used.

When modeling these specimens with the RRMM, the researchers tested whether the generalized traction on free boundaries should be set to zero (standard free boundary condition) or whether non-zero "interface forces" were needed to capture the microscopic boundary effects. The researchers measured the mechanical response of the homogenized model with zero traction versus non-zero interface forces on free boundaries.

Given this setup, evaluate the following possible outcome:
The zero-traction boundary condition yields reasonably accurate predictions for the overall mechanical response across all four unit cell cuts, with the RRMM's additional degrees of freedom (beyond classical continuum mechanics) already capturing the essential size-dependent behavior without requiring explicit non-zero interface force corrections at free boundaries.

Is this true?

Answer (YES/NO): NO